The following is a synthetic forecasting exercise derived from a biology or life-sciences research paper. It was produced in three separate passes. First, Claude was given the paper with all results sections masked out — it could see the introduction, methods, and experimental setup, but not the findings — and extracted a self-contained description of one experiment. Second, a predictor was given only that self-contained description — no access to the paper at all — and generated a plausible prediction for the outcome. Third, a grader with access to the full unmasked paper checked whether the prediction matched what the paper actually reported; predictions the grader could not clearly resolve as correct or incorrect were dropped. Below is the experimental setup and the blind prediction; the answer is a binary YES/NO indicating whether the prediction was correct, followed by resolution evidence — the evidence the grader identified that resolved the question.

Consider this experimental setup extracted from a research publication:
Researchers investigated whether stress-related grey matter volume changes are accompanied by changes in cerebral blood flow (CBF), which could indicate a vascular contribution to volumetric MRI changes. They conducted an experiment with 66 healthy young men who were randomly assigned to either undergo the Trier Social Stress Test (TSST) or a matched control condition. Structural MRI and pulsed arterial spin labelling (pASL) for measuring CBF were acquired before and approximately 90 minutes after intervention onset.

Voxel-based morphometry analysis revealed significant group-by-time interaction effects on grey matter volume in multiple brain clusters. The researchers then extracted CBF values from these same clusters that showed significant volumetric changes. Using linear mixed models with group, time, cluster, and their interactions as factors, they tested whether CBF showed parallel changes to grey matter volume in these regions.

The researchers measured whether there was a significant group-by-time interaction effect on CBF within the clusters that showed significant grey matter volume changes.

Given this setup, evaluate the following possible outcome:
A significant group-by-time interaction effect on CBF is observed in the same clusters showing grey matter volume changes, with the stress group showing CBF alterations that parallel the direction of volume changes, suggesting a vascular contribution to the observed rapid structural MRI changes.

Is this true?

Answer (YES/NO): NO